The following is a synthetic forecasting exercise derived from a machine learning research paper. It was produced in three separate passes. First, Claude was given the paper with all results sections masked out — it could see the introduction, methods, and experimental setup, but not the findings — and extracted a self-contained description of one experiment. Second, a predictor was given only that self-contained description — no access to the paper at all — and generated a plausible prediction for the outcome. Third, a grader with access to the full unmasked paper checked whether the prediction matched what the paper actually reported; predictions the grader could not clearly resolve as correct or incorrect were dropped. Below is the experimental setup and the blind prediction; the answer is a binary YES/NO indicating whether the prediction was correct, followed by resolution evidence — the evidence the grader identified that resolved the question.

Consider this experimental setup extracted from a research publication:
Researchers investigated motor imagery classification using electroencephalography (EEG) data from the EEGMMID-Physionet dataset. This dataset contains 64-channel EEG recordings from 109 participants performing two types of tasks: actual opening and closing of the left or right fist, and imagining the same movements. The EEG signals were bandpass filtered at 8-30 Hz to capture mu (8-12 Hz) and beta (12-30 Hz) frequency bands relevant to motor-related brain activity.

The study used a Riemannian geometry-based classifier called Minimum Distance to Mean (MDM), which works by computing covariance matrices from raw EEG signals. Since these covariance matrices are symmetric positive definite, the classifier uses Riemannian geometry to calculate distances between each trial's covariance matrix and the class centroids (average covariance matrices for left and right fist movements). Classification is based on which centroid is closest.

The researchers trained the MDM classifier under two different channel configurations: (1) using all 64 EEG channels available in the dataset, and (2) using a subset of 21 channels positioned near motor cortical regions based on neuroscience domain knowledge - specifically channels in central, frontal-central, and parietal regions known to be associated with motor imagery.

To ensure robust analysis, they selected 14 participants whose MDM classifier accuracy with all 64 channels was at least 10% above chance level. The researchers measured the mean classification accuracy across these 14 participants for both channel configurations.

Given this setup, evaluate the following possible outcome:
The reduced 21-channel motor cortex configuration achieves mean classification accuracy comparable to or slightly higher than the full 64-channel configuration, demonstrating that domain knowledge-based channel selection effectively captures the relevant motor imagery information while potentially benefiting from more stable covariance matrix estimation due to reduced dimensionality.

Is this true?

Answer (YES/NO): NO